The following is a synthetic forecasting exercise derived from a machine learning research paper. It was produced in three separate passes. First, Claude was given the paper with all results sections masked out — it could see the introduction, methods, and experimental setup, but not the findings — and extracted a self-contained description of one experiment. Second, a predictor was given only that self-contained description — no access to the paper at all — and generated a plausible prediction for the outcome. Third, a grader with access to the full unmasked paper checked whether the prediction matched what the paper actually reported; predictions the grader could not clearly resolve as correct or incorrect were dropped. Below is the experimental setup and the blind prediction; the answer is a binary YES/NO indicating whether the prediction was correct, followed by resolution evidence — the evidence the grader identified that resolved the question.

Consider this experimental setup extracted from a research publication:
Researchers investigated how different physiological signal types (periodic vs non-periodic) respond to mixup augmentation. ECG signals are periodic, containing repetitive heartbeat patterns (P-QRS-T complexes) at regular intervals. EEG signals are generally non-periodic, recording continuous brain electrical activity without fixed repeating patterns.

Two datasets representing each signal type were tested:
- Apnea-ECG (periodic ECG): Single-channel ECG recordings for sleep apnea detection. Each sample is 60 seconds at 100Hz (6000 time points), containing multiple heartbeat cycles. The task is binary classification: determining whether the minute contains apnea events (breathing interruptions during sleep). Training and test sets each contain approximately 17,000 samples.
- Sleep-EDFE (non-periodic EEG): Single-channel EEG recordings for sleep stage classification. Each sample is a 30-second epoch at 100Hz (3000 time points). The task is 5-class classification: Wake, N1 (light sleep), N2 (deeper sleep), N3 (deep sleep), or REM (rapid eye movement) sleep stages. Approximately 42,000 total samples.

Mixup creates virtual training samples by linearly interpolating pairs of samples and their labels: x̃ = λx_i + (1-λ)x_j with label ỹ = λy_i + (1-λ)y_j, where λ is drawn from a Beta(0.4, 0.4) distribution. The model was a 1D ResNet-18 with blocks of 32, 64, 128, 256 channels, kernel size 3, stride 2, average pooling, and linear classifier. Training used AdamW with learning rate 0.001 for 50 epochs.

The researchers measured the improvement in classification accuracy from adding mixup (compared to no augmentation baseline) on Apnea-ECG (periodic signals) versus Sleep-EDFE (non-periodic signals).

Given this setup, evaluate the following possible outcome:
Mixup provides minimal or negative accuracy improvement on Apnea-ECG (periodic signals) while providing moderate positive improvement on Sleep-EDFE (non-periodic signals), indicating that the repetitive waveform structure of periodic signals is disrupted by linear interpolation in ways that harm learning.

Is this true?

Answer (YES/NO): YES